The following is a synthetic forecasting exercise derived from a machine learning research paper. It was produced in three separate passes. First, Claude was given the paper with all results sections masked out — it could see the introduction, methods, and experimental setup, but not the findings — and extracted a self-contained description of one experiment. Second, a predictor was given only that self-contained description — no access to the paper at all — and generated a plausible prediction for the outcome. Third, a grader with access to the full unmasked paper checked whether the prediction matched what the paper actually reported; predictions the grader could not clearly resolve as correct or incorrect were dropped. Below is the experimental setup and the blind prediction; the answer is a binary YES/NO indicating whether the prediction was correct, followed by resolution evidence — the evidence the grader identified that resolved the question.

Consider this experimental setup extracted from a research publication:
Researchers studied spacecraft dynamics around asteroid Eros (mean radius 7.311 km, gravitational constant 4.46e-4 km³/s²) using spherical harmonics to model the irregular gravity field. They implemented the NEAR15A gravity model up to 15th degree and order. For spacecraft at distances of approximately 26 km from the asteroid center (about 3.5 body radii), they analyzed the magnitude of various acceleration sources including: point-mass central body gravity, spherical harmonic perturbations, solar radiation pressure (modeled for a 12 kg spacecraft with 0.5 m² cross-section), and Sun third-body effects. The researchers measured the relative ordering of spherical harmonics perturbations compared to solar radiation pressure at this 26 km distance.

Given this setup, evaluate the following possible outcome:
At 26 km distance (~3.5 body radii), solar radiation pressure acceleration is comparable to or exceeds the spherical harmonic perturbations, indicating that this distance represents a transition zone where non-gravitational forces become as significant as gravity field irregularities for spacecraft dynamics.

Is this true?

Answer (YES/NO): NO